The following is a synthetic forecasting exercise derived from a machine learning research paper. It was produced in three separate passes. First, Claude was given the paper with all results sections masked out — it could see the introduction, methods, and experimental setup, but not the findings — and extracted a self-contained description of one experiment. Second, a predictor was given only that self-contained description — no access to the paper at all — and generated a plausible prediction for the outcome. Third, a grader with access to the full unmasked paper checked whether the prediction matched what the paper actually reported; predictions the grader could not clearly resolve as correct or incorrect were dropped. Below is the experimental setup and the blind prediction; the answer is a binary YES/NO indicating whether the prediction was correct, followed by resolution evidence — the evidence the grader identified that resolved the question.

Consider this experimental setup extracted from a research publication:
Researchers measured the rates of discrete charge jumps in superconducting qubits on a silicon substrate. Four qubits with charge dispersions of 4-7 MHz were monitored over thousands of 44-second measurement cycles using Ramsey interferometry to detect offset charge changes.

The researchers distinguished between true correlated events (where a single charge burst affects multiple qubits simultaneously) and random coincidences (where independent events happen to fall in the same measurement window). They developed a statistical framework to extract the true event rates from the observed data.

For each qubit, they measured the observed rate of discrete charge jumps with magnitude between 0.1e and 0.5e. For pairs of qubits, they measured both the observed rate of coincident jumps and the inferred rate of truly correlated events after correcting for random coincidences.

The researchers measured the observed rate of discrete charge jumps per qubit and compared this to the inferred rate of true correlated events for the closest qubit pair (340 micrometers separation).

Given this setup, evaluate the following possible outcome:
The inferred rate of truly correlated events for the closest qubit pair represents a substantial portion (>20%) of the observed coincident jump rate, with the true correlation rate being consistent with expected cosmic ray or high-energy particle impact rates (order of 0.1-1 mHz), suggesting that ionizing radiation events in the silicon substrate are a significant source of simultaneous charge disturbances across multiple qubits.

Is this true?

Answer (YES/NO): YES